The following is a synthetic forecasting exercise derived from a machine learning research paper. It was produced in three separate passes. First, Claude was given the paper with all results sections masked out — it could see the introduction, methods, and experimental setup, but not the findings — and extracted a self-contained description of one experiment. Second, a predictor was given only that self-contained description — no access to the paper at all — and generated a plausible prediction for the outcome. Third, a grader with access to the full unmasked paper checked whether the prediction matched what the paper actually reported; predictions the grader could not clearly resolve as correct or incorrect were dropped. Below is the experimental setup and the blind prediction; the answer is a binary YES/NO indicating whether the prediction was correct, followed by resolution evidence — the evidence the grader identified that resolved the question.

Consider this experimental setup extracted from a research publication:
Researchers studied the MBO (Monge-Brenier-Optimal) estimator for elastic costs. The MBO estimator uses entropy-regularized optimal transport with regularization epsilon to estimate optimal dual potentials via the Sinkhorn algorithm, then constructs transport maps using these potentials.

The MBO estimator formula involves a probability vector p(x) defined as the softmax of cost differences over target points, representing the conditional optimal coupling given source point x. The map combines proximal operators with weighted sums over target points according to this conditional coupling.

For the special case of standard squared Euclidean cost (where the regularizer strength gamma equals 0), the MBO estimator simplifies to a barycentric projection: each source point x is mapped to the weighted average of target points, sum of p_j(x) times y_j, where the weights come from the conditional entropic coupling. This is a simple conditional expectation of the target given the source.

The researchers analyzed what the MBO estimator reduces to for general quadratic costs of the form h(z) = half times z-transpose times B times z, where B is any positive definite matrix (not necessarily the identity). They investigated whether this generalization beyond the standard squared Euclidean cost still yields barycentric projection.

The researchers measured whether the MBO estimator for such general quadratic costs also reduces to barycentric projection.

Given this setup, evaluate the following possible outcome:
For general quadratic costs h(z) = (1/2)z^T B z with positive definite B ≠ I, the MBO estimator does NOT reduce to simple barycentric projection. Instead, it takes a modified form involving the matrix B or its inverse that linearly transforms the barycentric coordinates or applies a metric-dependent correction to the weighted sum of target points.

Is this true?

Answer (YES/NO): NO